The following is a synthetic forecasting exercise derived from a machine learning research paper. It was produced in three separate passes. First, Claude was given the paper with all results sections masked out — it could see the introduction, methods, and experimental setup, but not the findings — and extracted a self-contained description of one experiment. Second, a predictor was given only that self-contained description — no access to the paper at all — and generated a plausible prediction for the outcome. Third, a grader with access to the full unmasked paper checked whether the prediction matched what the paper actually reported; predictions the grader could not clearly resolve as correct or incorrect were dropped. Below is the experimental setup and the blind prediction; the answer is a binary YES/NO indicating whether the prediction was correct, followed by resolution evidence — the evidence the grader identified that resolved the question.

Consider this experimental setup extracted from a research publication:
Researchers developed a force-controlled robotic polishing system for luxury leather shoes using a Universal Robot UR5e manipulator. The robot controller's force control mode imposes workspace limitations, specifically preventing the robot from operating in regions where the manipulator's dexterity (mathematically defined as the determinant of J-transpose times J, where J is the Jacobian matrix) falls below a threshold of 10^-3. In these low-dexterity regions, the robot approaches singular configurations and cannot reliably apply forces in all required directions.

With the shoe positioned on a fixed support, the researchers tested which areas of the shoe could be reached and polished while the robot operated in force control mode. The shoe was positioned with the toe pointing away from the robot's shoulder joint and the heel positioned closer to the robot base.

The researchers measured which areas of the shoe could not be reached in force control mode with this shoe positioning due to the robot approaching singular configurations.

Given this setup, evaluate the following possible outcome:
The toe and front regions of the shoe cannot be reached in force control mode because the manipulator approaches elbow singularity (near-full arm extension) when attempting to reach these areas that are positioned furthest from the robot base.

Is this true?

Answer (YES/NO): NO